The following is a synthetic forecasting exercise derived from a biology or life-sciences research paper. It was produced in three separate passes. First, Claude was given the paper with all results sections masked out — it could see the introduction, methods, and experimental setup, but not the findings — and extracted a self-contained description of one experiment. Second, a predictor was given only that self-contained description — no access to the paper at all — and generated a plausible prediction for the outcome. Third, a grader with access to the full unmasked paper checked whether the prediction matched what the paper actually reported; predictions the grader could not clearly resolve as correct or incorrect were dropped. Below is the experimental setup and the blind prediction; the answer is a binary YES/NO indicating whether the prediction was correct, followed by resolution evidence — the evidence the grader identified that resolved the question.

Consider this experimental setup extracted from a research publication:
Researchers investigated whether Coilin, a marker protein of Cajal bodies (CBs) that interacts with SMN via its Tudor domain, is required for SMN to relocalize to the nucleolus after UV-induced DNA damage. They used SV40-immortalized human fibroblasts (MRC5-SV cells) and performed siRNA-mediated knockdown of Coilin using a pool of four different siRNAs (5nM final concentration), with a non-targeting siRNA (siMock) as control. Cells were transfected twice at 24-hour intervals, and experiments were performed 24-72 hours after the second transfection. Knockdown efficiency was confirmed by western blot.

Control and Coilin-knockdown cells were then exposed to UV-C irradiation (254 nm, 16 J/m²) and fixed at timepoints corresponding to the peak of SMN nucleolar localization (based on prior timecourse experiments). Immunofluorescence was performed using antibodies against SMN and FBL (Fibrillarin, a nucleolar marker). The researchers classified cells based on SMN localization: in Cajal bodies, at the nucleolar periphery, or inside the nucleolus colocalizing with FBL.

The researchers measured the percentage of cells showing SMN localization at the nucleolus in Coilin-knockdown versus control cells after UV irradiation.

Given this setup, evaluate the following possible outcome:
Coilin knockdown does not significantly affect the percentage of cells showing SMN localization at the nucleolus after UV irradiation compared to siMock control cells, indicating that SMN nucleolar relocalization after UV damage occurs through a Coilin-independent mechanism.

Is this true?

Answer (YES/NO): NO